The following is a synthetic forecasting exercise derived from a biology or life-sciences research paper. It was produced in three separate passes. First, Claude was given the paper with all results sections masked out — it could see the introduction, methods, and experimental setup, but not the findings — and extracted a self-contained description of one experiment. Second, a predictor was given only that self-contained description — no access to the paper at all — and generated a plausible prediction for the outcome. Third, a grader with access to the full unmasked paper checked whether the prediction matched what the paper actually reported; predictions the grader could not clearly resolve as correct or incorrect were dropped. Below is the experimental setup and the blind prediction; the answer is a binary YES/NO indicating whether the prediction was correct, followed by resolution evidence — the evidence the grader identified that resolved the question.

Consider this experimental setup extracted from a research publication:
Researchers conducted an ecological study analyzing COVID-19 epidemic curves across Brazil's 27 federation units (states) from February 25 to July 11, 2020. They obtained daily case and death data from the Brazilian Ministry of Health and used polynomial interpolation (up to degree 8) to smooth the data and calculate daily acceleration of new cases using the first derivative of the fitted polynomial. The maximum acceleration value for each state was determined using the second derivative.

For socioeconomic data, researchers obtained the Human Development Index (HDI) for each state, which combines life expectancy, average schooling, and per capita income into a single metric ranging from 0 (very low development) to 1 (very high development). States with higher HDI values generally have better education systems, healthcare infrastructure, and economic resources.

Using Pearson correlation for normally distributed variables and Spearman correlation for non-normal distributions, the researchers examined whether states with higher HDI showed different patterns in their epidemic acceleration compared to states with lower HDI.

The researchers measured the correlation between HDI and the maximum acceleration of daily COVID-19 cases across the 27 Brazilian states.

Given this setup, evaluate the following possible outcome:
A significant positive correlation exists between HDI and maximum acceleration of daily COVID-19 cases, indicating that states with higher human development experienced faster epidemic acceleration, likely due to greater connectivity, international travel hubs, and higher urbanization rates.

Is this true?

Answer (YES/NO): NO